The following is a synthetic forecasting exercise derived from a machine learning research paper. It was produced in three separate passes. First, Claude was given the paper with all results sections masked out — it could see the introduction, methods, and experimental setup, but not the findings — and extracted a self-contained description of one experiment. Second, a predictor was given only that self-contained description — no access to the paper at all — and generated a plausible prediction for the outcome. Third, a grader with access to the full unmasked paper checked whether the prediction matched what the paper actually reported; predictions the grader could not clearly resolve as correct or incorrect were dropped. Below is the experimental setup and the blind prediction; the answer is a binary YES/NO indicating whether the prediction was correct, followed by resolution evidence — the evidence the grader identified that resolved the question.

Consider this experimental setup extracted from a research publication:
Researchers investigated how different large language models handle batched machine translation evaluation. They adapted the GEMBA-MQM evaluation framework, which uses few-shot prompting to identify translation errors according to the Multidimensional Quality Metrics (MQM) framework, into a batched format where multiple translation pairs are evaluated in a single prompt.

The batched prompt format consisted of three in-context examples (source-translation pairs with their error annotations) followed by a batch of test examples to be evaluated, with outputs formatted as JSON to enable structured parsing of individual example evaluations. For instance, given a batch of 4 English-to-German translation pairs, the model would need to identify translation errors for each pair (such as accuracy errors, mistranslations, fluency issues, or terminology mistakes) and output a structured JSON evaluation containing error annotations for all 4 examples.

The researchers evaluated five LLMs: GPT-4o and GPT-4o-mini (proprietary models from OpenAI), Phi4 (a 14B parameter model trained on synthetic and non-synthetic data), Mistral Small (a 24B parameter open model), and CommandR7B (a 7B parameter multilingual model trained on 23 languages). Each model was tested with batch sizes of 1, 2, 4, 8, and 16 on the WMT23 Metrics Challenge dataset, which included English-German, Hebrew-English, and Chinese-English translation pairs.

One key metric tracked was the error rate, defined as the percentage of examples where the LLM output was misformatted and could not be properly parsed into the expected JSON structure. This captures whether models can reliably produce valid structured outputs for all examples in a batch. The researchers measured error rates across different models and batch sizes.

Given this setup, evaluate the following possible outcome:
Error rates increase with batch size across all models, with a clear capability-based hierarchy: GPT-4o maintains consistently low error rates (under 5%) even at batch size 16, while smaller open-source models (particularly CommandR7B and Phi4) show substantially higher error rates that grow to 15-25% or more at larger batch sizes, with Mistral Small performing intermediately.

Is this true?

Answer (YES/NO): NO